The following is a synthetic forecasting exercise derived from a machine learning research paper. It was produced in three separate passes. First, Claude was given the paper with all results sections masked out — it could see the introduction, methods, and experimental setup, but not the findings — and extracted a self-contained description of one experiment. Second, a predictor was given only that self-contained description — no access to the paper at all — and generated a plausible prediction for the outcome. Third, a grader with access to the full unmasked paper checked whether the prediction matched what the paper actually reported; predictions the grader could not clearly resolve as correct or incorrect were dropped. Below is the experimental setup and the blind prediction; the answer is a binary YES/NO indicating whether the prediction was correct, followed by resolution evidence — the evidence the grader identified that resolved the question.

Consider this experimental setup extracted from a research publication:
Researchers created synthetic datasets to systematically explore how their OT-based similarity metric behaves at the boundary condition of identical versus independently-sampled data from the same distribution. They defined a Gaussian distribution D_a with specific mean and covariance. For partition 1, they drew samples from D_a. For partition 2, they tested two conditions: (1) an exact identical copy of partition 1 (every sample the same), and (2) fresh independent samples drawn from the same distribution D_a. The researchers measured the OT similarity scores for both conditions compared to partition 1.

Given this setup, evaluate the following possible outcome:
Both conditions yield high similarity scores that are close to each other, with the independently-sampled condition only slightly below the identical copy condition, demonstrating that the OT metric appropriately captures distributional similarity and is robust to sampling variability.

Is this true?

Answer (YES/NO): YES